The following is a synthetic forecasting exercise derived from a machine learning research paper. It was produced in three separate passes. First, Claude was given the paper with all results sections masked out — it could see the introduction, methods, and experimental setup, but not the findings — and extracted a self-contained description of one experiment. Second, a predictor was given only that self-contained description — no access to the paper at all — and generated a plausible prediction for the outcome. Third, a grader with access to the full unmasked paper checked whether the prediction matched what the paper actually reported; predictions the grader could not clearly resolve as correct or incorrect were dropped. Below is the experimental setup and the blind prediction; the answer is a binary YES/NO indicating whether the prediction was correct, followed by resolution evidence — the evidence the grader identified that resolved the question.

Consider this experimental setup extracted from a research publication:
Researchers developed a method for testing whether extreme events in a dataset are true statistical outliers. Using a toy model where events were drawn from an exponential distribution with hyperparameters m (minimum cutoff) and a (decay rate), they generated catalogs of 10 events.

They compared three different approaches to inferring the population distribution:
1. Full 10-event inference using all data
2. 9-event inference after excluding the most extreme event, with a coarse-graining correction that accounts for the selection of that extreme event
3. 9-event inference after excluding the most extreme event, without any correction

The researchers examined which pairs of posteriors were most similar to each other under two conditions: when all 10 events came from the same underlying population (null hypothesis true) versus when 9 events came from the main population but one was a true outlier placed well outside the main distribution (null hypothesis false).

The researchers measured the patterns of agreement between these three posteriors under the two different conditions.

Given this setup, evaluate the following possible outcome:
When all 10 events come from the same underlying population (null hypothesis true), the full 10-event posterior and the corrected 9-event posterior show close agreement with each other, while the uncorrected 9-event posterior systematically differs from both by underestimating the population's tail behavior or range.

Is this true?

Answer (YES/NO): YES